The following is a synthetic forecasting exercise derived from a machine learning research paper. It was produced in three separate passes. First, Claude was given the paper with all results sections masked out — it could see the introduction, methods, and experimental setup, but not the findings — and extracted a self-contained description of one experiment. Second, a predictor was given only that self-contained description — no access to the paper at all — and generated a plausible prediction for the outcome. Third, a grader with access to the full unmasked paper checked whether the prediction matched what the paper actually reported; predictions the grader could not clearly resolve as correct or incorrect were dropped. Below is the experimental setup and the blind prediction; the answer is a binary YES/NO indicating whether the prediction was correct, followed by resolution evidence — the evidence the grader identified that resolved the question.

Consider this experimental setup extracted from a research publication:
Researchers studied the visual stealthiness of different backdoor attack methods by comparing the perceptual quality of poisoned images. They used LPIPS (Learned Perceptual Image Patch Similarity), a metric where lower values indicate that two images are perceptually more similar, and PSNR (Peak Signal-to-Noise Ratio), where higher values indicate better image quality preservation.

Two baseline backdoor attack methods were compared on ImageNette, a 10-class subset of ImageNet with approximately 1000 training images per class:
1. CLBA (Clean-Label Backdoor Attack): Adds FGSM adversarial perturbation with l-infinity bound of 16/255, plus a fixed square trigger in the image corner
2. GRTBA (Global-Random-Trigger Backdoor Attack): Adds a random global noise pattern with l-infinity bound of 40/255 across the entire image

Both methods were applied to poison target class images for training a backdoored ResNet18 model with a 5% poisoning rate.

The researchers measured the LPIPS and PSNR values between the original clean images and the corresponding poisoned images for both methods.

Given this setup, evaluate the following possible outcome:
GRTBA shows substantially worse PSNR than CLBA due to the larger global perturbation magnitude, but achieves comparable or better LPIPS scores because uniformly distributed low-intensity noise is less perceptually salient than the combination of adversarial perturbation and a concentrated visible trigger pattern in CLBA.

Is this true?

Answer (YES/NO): NO